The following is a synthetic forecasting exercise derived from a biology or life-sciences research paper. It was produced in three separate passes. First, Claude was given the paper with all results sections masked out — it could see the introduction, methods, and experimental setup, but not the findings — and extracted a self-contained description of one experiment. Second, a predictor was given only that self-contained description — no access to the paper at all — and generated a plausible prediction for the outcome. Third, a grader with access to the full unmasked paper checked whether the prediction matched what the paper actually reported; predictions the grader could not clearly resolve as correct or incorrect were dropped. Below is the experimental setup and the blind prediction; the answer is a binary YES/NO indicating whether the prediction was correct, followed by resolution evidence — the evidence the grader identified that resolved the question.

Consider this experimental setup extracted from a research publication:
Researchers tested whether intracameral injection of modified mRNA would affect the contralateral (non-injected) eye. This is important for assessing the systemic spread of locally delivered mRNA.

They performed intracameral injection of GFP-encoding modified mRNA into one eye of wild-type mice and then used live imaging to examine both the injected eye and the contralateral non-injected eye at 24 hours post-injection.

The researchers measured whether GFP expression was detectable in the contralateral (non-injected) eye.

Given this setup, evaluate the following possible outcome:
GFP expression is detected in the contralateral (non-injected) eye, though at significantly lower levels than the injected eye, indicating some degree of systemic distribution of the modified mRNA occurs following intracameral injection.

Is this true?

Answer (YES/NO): NO